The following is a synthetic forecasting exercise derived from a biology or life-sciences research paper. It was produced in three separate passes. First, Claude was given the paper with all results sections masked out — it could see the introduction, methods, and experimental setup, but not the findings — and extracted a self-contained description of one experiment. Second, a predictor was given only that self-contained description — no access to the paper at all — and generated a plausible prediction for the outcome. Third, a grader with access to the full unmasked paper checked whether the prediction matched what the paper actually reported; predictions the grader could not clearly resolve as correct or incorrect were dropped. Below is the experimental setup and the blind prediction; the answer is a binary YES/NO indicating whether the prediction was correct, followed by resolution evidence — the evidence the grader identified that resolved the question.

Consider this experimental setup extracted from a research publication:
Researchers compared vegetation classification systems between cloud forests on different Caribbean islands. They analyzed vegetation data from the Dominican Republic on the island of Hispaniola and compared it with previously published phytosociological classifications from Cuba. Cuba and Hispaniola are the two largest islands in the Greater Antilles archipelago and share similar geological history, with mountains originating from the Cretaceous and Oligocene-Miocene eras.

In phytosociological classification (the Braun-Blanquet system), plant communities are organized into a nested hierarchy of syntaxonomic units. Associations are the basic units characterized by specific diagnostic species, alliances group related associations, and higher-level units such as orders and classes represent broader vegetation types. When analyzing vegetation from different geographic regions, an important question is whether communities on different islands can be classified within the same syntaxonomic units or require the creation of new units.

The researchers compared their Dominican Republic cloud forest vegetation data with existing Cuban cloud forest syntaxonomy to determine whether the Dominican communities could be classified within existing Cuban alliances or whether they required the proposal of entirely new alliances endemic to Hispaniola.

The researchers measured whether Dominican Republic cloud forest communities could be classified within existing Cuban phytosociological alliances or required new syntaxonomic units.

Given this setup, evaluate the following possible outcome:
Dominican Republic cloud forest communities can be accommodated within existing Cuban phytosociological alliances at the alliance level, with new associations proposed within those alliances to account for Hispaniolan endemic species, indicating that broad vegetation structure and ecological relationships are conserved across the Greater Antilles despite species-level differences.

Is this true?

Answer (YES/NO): NO